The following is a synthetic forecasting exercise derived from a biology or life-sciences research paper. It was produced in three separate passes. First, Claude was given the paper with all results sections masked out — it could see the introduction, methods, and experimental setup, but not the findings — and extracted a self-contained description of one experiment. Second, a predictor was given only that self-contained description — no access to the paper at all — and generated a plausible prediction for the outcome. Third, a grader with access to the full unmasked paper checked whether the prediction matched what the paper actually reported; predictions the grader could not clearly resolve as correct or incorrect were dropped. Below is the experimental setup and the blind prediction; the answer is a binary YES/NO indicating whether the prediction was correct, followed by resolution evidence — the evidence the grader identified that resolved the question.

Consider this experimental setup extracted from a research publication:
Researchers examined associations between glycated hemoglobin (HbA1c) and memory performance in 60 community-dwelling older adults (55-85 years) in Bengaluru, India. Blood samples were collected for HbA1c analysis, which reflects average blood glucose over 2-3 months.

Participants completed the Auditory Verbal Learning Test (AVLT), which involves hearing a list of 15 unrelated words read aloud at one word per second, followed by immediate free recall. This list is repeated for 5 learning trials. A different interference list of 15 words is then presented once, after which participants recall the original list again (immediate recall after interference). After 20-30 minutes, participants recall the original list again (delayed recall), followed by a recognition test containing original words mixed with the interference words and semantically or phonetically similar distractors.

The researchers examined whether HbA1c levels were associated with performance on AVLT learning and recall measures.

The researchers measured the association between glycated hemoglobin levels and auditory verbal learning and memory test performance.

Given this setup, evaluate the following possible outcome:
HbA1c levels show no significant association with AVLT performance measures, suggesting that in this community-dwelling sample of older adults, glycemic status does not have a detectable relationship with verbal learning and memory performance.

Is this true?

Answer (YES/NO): YES